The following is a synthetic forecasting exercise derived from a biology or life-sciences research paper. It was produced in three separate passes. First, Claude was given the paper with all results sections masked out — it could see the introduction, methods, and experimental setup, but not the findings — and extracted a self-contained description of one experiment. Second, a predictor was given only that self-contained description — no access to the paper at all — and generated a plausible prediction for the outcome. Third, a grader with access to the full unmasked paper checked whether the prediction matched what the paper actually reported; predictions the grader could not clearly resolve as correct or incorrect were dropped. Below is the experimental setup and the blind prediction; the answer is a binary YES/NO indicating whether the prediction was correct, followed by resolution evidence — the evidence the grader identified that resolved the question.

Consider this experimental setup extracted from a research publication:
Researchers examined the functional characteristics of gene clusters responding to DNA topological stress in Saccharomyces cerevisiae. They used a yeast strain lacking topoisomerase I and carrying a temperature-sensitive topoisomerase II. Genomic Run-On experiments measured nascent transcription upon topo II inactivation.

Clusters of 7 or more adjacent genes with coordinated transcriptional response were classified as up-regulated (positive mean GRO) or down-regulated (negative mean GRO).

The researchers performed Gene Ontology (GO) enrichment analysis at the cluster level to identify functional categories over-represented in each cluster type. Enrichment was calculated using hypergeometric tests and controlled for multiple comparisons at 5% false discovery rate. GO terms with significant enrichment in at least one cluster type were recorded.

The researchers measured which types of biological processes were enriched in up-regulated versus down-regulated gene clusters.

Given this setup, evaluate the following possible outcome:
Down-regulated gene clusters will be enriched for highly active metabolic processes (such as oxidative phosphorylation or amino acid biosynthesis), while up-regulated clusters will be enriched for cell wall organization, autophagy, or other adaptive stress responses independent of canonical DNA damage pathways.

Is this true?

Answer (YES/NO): NO